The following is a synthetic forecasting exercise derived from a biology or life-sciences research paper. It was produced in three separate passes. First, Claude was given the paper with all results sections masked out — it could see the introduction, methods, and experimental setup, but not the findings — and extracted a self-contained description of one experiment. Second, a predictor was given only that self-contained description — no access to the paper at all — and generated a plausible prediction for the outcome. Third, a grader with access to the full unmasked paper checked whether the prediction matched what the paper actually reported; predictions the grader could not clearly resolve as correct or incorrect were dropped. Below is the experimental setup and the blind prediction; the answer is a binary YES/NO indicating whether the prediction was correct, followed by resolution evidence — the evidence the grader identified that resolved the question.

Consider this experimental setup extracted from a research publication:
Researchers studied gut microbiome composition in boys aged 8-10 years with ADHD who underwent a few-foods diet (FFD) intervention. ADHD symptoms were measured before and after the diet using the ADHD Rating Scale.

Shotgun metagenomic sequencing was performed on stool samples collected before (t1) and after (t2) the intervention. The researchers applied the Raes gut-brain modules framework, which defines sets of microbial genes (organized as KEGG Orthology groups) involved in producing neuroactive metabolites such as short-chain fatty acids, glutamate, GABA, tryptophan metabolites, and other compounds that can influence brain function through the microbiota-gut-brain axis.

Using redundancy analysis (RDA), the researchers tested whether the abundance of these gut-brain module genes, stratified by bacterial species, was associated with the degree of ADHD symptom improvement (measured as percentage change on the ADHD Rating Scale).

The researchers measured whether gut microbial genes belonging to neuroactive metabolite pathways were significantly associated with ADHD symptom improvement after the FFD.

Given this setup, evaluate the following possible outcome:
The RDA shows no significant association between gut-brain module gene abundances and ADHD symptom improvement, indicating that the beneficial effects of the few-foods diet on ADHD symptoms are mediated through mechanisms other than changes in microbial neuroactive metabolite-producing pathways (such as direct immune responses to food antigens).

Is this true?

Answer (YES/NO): NO